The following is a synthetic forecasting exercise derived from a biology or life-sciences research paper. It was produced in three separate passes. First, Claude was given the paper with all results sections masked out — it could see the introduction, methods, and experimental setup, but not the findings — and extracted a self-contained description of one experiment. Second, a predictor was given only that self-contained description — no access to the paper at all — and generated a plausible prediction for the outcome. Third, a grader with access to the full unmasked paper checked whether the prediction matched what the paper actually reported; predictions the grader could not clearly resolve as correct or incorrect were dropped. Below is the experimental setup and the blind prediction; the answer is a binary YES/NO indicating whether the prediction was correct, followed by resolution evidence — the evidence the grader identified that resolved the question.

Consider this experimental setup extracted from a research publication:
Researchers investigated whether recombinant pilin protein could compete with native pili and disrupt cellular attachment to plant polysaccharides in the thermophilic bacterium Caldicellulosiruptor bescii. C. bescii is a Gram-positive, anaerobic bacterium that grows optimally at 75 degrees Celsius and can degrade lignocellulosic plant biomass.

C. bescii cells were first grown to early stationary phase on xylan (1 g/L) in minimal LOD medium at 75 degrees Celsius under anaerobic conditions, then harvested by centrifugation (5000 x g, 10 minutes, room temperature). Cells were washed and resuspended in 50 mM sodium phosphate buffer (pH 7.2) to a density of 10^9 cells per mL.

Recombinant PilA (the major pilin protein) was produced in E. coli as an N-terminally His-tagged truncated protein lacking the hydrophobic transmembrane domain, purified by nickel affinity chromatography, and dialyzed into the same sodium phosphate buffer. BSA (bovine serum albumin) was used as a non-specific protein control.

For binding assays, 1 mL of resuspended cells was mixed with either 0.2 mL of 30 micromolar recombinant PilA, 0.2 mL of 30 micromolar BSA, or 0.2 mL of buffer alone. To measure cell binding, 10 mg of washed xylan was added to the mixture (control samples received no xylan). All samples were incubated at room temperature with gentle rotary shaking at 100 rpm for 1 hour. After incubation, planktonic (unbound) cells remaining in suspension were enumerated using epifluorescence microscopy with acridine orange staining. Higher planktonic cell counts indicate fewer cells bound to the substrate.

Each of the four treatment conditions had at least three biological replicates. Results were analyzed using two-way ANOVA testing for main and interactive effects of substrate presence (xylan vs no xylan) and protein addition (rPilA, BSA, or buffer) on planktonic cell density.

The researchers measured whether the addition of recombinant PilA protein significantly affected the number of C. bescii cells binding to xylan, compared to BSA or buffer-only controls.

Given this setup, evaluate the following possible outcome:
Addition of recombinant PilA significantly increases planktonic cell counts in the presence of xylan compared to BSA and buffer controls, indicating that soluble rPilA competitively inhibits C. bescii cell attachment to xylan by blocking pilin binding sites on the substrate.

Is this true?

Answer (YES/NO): NO